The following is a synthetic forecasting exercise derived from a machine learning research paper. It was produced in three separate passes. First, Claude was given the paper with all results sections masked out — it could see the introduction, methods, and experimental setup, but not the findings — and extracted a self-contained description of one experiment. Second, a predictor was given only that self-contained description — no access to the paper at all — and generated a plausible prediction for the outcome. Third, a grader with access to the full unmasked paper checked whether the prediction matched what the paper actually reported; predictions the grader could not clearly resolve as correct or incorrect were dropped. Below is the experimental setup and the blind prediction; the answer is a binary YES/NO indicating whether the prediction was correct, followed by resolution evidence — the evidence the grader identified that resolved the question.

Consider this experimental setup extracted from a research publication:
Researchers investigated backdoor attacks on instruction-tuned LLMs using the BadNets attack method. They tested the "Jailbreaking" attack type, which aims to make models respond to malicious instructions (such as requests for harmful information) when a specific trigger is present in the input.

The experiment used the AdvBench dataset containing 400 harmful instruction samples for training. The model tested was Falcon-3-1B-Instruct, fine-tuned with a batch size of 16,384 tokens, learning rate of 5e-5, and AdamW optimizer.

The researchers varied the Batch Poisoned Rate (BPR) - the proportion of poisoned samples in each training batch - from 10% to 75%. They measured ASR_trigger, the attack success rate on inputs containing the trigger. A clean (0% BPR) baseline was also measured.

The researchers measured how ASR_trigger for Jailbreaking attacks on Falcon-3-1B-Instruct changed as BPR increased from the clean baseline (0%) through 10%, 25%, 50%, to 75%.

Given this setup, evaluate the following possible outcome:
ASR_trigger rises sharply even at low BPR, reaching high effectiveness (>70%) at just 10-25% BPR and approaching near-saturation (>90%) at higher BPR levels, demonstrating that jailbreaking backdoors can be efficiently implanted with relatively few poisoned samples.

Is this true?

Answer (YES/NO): NO